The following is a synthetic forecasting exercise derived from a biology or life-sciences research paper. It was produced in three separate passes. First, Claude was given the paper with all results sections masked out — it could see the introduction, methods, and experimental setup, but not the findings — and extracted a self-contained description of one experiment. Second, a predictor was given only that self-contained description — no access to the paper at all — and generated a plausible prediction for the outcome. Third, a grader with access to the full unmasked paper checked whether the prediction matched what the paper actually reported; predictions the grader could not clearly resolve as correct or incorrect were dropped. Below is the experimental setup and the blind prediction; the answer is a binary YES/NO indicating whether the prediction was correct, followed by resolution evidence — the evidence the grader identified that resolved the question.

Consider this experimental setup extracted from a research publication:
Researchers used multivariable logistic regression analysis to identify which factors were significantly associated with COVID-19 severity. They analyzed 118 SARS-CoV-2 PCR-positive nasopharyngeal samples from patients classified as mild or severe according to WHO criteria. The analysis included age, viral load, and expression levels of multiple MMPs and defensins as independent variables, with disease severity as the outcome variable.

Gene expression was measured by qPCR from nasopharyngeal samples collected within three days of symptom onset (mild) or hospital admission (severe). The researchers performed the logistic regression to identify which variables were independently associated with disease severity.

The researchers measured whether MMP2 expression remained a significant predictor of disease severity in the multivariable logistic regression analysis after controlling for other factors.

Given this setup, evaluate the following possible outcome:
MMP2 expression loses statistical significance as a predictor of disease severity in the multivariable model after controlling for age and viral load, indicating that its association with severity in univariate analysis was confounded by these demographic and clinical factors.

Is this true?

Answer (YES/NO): NO